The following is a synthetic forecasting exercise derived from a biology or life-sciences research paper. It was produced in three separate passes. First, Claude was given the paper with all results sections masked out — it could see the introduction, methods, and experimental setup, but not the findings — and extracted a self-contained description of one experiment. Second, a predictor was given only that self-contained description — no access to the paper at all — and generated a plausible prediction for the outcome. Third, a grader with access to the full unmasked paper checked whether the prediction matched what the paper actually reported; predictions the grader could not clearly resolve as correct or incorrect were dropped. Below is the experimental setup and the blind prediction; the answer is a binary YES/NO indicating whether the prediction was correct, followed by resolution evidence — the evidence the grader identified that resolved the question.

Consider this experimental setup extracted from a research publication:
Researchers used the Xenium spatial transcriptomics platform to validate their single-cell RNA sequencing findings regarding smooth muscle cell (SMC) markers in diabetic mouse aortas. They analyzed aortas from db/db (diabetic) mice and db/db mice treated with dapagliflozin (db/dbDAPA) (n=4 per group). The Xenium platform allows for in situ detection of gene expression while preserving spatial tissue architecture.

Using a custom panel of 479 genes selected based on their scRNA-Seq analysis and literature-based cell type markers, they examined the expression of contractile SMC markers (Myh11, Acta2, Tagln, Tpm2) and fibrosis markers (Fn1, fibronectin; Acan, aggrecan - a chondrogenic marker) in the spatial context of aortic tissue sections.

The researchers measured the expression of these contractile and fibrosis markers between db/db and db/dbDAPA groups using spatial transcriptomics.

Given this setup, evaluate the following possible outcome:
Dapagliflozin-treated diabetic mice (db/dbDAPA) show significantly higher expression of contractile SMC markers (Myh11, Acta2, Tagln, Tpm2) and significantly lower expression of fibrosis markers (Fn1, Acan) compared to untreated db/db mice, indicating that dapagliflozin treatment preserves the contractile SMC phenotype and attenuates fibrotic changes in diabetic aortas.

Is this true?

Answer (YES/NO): NO